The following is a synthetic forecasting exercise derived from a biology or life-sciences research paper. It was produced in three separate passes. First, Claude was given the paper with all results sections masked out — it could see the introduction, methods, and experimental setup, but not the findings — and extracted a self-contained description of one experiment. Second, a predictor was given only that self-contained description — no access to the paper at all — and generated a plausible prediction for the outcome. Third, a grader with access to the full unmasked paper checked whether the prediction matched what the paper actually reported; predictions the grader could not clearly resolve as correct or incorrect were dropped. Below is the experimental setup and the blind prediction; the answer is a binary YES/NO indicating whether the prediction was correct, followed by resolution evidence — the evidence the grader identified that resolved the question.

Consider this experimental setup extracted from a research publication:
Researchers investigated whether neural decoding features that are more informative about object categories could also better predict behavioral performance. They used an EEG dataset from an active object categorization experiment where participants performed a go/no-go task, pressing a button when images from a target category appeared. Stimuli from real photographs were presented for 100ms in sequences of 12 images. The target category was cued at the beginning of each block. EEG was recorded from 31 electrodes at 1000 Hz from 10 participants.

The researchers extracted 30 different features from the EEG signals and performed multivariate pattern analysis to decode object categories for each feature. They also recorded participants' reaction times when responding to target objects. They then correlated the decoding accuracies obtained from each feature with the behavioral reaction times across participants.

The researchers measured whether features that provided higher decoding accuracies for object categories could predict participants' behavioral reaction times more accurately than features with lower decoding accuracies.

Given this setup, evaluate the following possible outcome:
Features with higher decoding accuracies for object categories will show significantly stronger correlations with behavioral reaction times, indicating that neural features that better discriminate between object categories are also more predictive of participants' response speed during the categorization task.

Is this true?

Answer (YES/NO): YES